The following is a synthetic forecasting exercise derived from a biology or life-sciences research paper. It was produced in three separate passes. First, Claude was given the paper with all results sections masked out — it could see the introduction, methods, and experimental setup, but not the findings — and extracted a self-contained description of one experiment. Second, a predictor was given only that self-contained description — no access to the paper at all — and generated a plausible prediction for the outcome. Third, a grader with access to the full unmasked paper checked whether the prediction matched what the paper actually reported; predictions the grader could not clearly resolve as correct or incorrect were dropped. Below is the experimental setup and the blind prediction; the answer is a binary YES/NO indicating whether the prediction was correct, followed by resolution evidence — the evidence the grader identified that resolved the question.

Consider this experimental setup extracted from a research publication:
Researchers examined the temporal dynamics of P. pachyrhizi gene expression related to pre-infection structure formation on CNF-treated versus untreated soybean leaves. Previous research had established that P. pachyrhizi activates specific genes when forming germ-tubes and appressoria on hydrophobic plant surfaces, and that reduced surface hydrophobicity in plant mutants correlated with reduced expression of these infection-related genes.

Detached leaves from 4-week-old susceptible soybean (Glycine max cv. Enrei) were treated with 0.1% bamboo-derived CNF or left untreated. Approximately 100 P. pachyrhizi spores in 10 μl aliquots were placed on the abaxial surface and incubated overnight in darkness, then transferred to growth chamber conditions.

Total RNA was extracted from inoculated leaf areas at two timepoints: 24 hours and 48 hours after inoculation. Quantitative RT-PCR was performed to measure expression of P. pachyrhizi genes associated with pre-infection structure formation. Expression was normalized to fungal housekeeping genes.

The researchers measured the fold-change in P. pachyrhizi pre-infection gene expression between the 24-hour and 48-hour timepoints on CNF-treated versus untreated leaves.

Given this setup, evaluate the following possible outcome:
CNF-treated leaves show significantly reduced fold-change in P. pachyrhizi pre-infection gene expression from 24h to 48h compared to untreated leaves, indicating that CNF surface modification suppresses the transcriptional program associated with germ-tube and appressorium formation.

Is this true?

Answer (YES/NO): YES